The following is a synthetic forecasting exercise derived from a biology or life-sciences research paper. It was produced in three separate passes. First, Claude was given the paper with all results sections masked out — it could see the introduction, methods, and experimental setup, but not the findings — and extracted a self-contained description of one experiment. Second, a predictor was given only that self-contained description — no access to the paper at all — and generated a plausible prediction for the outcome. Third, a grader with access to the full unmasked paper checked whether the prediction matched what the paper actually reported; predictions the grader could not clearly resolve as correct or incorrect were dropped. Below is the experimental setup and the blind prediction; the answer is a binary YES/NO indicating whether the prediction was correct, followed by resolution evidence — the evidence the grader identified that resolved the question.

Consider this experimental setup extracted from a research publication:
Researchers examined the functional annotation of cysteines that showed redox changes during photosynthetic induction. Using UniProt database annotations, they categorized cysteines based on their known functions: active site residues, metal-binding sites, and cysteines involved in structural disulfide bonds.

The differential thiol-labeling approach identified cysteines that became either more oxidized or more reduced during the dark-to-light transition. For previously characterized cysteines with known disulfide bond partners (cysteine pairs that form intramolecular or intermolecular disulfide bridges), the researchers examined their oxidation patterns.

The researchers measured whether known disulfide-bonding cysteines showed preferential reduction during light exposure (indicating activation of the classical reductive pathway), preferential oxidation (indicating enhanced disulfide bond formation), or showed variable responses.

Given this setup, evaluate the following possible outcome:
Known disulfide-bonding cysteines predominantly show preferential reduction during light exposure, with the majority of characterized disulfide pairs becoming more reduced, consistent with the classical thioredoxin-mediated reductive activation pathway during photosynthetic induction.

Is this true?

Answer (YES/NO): NO